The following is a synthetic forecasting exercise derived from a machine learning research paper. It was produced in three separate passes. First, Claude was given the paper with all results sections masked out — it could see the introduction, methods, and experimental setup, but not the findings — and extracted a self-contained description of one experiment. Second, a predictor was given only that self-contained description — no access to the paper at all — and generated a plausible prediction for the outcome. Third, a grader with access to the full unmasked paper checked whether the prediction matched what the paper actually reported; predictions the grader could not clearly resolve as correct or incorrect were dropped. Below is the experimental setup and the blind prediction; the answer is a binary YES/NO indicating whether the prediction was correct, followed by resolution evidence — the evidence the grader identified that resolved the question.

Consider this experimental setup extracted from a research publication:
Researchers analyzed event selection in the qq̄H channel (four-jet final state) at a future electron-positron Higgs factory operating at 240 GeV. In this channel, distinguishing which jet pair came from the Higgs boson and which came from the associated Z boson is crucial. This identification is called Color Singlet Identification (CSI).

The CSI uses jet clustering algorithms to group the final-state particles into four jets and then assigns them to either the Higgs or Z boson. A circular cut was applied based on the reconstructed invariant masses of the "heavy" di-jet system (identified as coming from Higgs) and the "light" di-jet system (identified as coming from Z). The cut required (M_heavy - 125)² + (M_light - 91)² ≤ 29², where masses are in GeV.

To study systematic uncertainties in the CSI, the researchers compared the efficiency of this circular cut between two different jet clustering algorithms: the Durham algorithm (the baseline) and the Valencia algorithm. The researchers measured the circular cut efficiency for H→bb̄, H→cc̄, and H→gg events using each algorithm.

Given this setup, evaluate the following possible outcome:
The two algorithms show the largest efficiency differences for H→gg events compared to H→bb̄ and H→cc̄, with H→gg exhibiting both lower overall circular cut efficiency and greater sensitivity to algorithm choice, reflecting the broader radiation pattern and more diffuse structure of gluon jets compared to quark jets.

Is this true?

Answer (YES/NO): NO